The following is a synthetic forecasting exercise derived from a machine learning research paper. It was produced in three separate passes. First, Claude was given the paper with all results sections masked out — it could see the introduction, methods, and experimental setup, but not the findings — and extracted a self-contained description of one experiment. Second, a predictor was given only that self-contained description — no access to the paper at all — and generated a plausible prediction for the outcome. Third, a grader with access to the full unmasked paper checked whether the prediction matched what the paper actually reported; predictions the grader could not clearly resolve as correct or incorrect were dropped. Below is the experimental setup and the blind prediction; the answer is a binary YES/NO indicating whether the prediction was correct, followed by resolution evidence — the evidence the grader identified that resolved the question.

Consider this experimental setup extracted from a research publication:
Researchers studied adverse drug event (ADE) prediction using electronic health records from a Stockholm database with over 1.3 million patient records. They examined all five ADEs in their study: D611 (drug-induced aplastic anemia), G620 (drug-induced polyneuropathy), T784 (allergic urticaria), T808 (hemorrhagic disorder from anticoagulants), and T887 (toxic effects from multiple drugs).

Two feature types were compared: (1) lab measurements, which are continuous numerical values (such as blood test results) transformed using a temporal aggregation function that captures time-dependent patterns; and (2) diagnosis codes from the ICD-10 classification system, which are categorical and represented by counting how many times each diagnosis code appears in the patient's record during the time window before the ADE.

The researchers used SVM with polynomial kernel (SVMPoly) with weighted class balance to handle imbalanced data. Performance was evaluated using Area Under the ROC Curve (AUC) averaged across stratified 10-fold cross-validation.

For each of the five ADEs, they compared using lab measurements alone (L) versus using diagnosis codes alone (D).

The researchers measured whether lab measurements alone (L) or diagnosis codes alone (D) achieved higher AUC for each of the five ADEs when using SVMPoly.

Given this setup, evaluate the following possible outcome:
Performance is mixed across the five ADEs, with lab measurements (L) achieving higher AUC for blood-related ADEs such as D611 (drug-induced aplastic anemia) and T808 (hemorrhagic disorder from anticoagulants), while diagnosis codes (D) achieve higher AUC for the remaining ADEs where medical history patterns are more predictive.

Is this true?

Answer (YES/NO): NO